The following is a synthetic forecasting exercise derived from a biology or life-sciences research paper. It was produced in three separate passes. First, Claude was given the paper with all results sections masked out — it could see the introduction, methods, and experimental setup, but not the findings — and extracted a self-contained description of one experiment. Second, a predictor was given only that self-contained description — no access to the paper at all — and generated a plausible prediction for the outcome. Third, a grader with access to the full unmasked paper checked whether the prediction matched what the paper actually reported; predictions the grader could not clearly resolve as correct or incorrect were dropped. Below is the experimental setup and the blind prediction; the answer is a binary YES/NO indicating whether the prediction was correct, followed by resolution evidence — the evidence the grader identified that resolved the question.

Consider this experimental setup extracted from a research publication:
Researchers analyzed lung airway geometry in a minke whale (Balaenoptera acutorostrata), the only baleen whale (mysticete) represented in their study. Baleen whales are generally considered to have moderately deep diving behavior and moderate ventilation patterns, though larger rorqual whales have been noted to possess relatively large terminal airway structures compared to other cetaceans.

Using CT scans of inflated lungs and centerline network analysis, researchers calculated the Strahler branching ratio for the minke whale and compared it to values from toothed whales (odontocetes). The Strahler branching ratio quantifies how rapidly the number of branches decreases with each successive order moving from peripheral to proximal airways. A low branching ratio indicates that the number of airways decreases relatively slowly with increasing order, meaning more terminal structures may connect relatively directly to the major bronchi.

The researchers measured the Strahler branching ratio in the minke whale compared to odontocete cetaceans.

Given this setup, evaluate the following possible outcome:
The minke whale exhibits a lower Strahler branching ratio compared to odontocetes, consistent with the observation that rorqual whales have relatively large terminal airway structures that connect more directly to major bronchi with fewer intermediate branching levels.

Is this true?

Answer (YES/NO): YES